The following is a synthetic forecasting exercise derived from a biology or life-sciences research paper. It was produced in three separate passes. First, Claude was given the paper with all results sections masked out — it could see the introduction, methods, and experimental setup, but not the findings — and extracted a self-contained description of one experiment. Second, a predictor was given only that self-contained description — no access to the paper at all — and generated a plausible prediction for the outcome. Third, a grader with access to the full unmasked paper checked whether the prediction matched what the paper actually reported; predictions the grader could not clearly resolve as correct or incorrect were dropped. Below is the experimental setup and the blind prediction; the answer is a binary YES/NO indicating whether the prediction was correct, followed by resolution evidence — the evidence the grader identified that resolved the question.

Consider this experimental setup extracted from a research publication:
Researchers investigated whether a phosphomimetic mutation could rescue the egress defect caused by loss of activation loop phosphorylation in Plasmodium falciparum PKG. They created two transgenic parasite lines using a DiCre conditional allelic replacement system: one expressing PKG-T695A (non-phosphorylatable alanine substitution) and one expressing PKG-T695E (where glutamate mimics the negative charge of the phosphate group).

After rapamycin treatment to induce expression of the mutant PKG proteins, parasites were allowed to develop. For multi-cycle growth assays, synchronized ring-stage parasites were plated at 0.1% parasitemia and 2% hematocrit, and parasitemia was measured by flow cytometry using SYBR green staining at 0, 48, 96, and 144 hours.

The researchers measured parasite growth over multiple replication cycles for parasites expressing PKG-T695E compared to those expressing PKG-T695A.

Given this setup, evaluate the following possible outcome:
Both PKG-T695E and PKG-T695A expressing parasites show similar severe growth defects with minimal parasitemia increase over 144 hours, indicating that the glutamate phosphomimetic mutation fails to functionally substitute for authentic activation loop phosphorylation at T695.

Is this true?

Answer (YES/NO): YES